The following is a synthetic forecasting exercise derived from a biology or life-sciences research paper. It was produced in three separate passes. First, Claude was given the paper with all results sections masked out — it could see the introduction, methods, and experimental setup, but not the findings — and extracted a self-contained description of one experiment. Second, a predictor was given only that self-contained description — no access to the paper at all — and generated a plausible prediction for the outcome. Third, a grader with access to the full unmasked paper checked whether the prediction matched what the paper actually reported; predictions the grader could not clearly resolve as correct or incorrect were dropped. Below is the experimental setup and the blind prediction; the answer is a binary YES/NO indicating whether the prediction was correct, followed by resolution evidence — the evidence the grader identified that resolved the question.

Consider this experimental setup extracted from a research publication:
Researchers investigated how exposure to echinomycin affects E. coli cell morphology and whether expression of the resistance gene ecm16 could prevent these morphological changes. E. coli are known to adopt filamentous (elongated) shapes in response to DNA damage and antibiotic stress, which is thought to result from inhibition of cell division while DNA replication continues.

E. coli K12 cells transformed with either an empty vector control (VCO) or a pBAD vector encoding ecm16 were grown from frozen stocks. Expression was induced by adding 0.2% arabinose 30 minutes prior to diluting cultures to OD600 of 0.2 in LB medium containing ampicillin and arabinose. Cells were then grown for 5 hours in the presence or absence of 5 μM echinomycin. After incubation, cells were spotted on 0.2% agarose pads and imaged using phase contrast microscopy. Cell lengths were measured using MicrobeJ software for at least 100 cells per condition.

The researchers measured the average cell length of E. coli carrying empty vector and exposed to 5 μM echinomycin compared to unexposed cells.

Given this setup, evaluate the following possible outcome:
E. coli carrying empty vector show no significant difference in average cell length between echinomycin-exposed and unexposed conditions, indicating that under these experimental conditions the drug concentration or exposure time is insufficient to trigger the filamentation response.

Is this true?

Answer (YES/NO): NO